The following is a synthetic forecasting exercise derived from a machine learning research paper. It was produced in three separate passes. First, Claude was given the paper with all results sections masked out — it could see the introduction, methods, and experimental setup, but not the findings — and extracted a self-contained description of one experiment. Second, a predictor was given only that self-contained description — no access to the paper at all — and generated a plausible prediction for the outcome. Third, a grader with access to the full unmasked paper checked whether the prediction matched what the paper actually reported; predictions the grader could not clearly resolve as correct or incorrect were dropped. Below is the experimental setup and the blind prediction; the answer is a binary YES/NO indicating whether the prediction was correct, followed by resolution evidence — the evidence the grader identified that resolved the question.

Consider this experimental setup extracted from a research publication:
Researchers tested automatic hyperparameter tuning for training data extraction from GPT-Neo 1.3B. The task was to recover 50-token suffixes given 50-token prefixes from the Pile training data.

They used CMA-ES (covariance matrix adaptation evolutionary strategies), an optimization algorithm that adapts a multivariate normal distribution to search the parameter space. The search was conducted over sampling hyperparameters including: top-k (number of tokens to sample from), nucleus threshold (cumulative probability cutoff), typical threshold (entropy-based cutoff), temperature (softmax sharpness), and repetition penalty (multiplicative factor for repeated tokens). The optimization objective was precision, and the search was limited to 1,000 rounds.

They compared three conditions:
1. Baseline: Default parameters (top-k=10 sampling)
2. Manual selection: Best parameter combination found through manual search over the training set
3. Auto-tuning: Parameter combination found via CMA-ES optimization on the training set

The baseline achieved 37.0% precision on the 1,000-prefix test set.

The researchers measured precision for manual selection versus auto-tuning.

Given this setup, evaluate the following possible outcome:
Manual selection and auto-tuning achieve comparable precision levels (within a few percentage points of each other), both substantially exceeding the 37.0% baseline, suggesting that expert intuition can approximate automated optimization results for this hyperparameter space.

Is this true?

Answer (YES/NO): YES